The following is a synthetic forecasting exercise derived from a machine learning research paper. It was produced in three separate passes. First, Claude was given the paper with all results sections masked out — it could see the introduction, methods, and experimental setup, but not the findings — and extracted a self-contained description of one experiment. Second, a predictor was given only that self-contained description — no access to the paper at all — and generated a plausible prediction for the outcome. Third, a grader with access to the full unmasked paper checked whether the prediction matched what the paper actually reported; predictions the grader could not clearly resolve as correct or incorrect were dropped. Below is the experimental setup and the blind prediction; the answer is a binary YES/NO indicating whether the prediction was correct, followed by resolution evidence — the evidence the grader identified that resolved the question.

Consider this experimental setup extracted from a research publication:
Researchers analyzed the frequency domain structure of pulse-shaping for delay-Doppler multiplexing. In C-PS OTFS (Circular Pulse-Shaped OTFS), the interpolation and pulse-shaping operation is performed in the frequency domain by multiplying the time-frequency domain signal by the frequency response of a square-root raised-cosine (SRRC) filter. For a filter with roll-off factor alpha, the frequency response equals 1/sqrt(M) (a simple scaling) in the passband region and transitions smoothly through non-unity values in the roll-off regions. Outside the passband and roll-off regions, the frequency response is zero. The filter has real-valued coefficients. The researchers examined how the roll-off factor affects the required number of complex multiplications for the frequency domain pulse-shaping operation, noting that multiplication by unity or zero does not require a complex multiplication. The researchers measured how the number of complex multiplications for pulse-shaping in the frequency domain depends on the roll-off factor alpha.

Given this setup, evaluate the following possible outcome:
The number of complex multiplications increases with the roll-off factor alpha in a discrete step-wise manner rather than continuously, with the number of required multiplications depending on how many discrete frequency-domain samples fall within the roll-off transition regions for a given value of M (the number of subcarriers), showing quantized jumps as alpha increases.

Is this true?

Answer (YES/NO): YES